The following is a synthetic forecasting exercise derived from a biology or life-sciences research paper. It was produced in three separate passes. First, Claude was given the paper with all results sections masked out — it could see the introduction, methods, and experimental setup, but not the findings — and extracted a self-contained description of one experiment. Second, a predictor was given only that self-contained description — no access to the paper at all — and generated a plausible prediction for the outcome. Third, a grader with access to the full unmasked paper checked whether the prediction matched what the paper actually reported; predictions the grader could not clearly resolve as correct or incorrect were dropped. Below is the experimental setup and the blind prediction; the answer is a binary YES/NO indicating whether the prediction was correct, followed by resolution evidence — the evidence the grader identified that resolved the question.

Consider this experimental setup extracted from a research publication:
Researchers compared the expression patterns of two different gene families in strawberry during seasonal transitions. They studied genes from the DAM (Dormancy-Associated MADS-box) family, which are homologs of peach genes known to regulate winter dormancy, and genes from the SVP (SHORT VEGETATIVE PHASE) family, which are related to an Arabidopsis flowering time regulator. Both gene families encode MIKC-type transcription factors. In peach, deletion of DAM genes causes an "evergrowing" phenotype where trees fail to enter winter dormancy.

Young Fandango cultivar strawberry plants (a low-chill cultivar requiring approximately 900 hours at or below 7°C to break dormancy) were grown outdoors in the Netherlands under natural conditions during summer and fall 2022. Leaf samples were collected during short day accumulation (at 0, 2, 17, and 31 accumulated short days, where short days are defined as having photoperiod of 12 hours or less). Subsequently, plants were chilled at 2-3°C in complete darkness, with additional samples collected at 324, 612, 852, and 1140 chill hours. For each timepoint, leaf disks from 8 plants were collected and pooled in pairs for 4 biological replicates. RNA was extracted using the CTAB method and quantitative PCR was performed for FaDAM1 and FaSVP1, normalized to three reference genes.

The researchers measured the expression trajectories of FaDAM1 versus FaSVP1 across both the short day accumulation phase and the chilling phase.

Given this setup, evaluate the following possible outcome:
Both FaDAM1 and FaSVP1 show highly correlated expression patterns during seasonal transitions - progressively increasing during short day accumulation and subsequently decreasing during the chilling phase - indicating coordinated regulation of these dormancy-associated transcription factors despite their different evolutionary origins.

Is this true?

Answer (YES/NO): NO